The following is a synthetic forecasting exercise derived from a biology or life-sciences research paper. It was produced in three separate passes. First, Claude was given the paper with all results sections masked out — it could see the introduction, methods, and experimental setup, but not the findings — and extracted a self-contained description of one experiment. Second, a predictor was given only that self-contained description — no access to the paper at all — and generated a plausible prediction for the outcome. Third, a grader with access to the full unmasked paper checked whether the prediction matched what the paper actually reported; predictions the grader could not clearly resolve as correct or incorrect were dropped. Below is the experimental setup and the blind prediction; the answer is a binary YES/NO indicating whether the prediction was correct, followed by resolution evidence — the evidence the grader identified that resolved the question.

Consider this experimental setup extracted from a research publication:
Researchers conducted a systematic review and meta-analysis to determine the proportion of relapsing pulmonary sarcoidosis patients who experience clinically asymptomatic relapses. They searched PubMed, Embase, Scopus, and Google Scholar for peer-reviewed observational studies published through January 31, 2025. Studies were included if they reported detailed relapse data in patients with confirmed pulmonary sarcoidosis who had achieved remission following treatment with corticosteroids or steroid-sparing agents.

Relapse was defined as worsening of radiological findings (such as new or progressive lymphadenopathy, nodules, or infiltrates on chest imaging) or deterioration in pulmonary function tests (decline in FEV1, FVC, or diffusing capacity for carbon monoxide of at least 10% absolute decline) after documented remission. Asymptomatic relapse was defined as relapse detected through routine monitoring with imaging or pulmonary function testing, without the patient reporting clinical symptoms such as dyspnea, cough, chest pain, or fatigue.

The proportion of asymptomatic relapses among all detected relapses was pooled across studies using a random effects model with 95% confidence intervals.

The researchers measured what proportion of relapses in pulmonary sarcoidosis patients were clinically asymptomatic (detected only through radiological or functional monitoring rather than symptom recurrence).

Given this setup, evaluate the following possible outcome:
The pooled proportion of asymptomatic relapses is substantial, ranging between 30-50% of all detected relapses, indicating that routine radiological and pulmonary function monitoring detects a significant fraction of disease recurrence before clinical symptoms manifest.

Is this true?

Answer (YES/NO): NO